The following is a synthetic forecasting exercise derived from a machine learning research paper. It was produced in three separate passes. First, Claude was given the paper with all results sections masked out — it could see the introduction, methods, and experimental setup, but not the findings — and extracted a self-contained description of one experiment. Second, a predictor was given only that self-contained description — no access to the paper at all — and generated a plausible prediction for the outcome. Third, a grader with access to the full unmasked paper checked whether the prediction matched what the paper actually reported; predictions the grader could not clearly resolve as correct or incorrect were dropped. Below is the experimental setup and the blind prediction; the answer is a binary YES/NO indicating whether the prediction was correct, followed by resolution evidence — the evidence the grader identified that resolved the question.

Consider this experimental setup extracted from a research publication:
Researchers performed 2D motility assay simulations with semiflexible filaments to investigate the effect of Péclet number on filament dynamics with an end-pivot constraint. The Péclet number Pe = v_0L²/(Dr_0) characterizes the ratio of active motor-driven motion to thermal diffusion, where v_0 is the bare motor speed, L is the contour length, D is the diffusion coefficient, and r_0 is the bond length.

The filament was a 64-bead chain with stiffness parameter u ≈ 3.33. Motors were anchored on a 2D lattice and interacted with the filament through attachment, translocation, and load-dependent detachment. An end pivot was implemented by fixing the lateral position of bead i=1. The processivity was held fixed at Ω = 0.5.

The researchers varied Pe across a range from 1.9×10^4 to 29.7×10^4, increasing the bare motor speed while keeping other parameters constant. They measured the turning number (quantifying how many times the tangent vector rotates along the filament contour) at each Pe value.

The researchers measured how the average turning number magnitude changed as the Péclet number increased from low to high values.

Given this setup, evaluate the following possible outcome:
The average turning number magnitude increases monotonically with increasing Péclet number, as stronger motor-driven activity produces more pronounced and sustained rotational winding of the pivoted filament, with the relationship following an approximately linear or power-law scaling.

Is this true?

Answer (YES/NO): NO